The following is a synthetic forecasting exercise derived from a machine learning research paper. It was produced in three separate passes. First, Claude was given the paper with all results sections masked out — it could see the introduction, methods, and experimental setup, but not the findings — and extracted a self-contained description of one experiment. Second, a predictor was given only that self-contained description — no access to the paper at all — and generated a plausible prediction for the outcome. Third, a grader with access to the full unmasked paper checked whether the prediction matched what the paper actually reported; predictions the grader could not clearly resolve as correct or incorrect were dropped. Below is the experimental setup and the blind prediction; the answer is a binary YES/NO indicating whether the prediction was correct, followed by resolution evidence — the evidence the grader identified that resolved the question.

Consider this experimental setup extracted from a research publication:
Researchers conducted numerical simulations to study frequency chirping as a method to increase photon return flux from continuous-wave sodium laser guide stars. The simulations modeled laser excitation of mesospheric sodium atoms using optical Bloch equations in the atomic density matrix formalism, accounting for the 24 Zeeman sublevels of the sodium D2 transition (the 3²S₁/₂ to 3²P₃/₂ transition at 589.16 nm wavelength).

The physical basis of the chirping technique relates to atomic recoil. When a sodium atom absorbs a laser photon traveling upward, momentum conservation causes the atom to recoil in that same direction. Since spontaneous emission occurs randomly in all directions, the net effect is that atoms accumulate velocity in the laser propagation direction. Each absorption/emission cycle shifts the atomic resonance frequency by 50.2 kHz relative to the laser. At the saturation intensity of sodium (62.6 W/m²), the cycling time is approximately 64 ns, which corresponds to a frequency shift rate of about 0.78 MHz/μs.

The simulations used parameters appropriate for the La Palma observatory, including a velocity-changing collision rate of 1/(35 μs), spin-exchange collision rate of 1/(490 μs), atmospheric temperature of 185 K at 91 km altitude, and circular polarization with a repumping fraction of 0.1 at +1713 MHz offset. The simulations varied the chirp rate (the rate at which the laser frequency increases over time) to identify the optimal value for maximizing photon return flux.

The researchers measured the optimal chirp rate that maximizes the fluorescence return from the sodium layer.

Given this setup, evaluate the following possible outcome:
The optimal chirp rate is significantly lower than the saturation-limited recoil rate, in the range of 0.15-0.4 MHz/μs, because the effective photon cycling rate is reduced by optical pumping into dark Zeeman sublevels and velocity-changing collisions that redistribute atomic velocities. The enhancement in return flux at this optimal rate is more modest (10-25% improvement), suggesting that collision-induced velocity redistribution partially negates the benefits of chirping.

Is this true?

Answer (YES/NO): NO